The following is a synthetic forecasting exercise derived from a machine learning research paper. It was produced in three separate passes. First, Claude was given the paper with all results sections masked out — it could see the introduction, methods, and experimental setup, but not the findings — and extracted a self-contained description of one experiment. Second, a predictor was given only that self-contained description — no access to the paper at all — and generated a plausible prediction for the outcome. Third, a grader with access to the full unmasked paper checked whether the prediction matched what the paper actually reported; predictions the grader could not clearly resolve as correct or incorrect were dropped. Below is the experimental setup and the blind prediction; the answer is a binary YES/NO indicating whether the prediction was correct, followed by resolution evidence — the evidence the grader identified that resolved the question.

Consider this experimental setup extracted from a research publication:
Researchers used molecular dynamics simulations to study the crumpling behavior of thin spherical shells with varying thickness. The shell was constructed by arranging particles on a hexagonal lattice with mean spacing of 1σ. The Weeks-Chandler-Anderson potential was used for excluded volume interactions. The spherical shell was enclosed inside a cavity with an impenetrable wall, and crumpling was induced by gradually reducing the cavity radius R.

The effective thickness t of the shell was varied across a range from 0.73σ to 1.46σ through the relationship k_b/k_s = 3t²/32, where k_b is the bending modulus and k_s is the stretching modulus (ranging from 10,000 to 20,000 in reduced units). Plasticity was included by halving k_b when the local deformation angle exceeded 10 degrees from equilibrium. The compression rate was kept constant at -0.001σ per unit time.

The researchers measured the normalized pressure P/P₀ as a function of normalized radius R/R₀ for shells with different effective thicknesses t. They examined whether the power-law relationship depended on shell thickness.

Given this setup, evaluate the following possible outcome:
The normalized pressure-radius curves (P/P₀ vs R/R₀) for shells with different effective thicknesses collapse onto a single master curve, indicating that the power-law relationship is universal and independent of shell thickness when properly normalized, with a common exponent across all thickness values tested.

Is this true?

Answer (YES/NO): NO